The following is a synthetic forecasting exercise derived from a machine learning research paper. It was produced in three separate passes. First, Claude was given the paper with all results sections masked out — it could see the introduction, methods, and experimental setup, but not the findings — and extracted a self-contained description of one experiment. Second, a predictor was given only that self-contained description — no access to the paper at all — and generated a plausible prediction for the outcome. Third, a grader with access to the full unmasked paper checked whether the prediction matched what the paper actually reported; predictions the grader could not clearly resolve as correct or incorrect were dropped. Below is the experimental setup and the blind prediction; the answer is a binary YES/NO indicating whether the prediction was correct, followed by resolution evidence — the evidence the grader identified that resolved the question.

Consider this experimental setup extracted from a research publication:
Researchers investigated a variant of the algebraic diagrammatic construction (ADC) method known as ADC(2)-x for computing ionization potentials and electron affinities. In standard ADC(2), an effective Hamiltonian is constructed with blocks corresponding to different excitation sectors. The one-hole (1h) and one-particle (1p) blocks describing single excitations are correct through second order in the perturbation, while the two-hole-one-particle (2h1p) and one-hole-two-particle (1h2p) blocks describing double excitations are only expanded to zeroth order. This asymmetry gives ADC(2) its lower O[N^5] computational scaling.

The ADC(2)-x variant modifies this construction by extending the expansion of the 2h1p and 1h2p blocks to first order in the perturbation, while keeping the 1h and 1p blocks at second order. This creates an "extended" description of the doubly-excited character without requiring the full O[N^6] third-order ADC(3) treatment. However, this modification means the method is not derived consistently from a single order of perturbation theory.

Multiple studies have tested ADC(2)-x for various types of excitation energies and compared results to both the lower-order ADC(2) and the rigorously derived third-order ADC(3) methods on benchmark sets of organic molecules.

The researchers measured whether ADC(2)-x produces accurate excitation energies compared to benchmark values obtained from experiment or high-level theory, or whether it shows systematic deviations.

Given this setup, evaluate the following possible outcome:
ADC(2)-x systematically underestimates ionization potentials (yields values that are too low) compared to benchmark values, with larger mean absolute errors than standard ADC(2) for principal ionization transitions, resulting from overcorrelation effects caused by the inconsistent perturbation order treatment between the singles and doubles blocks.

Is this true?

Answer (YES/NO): YES